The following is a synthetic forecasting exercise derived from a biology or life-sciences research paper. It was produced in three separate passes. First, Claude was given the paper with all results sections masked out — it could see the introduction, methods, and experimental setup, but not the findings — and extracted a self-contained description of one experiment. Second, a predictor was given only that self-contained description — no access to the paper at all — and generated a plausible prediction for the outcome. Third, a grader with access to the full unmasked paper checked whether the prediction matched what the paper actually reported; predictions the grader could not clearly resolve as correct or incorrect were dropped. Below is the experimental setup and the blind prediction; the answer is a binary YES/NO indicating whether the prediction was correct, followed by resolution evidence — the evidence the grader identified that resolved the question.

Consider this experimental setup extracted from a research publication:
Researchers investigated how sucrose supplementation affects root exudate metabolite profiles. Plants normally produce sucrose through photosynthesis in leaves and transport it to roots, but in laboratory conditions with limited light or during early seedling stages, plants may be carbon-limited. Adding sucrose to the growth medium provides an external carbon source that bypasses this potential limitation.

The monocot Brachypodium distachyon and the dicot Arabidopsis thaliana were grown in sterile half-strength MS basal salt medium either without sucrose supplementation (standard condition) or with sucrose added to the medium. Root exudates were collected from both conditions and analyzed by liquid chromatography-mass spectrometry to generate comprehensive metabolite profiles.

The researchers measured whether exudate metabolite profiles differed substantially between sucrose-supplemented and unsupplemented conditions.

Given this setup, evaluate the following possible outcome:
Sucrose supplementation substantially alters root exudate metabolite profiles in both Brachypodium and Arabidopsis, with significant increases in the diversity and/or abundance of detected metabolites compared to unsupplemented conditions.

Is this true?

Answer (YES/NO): NO